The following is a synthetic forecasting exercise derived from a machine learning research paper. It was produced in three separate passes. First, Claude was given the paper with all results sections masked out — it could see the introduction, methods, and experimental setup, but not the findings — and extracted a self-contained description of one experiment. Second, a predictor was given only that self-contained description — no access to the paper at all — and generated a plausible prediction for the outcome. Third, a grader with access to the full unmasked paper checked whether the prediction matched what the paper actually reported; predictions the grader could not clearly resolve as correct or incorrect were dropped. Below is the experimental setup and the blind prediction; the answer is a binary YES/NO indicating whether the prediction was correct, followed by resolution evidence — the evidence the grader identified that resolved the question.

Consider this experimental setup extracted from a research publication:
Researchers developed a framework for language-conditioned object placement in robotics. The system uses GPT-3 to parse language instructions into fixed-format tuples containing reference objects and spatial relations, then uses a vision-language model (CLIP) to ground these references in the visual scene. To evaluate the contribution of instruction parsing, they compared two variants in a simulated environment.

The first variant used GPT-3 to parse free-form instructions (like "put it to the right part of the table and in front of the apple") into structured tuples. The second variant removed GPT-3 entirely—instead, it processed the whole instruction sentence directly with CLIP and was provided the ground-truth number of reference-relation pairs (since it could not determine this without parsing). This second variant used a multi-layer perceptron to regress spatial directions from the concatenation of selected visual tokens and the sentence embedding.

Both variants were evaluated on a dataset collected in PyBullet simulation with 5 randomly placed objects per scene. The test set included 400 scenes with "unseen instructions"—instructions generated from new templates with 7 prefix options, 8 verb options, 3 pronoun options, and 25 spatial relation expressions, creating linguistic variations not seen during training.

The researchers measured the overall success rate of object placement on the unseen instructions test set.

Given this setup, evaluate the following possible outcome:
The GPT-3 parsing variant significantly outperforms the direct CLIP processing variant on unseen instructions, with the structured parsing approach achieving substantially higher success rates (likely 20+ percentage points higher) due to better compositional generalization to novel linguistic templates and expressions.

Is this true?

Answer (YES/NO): YES